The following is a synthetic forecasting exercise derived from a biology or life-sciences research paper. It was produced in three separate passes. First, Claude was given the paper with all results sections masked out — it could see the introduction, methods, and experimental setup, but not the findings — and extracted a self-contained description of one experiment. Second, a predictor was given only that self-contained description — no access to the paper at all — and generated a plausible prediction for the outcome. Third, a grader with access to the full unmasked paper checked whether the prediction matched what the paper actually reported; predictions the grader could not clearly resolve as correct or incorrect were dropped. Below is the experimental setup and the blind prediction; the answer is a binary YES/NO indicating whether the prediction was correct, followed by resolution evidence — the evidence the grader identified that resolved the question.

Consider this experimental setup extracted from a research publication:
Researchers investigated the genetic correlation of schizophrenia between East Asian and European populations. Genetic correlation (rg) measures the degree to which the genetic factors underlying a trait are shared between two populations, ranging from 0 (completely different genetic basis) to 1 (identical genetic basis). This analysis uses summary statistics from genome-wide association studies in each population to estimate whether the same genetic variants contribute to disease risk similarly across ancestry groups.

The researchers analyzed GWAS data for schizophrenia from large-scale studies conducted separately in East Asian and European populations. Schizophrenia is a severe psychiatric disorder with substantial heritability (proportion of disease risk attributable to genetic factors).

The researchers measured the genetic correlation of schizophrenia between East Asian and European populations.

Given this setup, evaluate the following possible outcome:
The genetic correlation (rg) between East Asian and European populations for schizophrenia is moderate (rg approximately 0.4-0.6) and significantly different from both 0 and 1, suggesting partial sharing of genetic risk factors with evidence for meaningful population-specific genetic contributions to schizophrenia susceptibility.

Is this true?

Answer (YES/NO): NO